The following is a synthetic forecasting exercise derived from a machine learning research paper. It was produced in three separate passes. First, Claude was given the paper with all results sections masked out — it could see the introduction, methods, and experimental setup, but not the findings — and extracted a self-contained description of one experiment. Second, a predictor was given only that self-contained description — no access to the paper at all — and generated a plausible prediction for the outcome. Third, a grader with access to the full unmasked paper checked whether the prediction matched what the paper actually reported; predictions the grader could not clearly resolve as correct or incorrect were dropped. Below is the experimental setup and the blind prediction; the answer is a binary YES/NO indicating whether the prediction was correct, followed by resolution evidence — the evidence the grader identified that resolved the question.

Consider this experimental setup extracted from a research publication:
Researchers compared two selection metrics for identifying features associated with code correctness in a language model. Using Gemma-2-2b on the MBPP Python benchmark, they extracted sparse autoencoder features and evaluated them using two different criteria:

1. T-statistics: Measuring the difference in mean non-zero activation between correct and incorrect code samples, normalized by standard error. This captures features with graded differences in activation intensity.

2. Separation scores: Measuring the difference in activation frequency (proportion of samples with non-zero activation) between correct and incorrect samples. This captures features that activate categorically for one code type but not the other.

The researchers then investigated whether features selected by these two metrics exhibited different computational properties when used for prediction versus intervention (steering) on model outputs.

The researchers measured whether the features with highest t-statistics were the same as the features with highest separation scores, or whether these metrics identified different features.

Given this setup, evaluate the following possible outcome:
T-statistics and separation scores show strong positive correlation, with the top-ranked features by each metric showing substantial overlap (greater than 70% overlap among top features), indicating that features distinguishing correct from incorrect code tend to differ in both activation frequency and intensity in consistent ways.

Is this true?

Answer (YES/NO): NO